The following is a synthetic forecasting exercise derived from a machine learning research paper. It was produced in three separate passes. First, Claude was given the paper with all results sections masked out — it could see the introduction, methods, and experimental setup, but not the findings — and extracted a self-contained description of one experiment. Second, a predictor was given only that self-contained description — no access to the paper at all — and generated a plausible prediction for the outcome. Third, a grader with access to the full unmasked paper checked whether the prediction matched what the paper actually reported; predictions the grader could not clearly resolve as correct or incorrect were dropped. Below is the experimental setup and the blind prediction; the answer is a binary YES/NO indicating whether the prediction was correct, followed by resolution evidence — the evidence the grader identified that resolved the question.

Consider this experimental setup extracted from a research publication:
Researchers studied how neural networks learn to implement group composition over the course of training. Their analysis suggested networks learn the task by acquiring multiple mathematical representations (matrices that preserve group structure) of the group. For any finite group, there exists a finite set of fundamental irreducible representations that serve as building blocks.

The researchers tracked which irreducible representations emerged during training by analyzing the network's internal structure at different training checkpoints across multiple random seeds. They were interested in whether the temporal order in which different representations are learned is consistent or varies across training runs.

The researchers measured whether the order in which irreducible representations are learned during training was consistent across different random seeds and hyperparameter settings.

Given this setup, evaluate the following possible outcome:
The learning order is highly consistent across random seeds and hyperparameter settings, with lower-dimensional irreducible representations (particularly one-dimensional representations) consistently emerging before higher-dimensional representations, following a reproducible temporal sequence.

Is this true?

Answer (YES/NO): NO